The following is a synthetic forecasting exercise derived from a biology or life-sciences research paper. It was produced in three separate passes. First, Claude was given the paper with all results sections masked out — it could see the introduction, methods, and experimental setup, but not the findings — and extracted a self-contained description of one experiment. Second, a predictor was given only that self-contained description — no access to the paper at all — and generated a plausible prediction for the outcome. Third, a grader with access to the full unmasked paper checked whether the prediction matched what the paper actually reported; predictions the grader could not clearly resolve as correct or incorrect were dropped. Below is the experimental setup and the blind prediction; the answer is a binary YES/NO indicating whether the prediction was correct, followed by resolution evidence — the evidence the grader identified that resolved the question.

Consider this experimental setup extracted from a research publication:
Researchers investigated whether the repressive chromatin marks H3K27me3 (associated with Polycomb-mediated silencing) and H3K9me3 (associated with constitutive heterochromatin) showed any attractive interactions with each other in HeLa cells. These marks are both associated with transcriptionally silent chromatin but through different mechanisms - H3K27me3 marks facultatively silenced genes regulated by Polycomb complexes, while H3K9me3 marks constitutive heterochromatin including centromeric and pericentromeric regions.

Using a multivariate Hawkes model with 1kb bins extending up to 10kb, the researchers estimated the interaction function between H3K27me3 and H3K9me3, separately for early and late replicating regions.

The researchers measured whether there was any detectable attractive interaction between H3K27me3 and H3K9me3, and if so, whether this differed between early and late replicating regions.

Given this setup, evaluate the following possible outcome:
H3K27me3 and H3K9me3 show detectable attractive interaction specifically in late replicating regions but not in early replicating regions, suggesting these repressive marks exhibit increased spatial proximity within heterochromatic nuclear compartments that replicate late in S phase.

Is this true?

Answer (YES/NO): NO